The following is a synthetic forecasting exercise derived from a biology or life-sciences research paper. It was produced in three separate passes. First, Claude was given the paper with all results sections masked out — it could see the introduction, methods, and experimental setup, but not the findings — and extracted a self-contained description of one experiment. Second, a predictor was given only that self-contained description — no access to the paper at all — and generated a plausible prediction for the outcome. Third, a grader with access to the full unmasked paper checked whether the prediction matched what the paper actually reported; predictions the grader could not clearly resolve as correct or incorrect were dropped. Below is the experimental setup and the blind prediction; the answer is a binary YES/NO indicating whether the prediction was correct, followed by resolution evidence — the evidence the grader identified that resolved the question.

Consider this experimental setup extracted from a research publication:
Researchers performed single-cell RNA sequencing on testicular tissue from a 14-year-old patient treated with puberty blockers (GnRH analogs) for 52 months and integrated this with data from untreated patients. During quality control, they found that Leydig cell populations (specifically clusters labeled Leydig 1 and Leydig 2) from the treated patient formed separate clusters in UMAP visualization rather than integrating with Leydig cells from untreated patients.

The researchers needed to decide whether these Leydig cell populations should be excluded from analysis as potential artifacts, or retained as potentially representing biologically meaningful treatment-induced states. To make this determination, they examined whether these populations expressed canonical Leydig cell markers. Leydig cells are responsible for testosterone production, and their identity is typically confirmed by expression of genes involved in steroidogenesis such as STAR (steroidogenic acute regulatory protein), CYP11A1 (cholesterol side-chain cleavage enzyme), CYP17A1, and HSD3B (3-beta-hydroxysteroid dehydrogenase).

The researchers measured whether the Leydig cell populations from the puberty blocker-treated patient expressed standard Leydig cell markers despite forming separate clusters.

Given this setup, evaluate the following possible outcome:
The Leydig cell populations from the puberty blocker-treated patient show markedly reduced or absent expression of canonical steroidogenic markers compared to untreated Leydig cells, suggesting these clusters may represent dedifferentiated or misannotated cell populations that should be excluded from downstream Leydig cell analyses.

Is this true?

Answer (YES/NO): NO